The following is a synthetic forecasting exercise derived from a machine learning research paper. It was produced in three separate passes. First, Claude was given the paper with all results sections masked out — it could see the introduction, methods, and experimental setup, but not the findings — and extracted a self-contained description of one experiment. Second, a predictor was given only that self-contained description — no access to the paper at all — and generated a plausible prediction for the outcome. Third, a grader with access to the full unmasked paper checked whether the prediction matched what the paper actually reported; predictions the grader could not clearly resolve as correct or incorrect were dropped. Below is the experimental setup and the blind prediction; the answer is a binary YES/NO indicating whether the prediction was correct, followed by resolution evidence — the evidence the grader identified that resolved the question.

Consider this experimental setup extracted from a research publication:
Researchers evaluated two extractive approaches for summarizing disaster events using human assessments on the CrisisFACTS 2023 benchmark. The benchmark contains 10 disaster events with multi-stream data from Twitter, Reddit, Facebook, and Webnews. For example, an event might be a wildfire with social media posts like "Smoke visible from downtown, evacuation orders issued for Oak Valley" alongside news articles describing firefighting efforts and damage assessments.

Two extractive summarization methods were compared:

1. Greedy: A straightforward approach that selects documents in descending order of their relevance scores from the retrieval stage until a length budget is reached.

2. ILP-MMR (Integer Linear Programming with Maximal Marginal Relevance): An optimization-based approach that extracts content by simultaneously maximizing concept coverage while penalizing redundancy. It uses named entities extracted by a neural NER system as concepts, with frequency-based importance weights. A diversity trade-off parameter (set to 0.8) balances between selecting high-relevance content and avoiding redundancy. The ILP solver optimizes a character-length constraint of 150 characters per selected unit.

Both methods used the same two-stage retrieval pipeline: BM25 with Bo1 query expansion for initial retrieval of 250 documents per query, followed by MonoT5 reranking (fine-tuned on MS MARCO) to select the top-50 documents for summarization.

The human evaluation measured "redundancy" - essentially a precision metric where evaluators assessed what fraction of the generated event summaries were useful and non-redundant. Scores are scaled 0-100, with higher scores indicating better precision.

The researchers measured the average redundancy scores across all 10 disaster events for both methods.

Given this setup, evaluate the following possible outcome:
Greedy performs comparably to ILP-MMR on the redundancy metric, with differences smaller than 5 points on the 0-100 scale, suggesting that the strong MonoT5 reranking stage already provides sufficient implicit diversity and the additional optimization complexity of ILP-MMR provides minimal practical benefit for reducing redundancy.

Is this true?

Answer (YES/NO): NO